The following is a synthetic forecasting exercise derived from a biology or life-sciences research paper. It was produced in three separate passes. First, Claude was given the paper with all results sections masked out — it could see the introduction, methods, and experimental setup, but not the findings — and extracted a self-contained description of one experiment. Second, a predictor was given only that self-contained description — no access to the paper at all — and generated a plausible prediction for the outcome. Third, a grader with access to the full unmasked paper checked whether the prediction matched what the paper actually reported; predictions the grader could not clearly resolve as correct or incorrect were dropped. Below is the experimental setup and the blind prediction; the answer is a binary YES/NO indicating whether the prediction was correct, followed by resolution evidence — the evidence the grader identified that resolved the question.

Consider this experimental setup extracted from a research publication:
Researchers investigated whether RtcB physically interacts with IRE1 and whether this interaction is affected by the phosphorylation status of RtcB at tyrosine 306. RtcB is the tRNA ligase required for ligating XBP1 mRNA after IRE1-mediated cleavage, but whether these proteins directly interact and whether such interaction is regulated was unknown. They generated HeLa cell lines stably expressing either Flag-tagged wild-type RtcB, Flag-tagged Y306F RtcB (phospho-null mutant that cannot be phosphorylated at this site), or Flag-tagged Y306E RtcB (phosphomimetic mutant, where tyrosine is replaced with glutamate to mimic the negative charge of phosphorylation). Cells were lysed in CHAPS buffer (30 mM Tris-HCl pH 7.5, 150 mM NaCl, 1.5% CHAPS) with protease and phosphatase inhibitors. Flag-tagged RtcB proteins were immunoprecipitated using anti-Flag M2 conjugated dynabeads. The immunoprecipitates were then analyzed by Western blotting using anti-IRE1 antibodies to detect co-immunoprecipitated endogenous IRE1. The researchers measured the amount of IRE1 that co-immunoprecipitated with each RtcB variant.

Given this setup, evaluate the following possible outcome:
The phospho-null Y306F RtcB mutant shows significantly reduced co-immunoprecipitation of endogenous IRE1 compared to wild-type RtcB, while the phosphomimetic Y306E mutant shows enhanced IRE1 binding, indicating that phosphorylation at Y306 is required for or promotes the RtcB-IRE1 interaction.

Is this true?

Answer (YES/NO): NO